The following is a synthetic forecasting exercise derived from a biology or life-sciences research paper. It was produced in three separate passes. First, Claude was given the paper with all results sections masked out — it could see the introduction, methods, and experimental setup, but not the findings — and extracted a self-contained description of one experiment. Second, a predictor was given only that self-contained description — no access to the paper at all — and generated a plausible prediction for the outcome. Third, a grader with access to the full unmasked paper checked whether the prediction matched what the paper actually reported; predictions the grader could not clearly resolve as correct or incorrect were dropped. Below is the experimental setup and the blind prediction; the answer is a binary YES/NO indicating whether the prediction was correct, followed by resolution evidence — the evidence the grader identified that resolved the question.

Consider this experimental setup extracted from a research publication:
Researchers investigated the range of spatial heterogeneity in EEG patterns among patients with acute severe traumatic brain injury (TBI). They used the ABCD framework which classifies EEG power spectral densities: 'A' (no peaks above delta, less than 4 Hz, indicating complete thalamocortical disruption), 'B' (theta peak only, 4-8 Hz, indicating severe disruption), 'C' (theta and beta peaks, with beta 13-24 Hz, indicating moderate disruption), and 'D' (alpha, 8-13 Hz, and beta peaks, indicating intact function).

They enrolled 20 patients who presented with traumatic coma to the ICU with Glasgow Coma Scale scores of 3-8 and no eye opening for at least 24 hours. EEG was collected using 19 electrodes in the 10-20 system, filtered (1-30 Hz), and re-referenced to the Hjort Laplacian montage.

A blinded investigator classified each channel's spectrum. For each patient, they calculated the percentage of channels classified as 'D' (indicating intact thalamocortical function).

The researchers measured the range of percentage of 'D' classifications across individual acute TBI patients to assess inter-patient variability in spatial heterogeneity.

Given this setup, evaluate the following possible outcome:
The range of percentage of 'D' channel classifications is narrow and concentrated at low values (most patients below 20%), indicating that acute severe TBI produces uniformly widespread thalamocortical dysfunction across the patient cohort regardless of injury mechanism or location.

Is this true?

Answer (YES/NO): NO